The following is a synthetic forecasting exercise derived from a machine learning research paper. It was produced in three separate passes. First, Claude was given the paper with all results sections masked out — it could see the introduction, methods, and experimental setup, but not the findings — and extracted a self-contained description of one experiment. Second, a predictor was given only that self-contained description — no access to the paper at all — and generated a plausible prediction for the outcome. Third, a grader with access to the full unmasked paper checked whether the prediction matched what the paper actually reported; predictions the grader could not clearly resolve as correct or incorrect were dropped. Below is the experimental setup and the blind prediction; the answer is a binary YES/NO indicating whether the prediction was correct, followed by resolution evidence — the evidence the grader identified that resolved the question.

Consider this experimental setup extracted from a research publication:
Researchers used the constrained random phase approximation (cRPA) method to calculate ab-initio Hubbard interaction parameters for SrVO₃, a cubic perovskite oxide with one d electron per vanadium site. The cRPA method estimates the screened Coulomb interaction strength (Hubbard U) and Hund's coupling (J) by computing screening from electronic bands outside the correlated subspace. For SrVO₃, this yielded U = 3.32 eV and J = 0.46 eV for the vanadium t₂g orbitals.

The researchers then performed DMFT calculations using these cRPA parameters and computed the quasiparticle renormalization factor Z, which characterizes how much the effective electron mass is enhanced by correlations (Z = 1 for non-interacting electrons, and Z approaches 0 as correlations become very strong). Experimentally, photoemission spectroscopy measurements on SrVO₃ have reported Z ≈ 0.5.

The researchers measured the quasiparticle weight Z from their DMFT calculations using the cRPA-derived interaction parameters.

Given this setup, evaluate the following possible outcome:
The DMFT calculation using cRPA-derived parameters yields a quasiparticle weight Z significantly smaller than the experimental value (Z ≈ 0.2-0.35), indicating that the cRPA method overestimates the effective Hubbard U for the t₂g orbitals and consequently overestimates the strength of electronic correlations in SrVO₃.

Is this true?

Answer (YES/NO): NO